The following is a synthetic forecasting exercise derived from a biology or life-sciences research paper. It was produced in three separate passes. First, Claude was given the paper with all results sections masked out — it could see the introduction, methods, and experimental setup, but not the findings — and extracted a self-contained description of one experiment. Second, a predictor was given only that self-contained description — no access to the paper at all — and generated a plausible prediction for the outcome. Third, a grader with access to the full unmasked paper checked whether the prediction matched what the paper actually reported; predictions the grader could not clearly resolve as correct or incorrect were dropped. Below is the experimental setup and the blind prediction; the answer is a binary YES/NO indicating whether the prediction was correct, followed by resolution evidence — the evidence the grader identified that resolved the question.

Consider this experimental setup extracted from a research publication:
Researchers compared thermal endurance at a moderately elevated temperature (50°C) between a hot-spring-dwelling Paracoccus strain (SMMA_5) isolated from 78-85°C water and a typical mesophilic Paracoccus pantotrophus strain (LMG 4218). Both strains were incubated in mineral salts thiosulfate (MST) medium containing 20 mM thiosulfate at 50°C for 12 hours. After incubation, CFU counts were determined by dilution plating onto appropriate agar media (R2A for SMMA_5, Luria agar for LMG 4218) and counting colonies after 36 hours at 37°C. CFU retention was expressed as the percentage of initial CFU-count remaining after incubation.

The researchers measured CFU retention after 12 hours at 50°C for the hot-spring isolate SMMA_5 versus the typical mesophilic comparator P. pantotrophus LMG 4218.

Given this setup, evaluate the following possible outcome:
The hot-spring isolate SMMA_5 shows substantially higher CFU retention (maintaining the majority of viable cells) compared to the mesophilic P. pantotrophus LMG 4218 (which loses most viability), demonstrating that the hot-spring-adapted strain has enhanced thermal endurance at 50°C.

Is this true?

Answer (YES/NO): NO